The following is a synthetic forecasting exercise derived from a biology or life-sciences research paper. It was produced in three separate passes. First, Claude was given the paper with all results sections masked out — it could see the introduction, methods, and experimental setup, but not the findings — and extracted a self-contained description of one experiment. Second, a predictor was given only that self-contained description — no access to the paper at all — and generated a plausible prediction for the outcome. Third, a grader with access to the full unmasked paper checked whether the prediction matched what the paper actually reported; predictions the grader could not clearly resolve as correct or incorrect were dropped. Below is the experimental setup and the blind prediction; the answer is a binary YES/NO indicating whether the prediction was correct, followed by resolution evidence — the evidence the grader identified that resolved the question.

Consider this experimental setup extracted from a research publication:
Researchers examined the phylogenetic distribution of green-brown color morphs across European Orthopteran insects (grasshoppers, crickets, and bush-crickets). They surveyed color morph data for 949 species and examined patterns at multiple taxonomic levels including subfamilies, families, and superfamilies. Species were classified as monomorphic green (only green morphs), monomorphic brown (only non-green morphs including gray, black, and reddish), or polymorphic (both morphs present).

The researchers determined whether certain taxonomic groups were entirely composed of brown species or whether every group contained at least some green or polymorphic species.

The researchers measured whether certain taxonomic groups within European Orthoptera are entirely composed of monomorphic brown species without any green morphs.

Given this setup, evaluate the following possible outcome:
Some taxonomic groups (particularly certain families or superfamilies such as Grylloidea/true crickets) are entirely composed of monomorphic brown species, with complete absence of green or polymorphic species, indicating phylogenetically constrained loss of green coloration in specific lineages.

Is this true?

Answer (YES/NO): NO